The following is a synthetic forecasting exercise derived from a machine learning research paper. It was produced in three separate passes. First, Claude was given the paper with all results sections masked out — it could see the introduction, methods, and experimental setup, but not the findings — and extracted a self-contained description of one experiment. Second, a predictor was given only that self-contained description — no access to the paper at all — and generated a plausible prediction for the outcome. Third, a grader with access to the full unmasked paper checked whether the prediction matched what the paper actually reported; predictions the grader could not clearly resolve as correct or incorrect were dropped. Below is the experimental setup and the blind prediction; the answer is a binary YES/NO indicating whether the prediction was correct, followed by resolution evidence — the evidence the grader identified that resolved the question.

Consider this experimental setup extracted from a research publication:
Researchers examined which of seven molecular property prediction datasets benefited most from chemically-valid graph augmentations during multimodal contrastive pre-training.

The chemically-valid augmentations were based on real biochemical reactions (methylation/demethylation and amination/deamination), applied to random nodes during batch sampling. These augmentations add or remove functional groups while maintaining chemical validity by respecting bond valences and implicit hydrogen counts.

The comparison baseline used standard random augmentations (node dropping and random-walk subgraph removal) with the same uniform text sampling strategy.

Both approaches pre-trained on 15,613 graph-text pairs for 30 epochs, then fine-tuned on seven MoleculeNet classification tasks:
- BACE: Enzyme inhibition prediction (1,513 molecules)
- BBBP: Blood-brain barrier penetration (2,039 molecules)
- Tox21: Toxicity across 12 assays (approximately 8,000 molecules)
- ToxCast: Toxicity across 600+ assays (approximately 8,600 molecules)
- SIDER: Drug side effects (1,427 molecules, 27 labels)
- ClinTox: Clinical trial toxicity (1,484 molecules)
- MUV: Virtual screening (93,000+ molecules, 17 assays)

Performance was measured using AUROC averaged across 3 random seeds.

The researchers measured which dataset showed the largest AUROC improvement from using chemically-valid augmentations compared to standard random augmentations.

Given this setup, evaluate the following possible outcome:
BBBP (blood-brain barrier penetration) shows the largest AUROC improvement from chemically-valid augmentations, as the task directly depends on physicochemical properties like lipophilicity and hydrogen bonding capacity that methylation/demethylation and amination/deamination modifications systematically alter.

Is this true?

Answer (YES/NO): NO